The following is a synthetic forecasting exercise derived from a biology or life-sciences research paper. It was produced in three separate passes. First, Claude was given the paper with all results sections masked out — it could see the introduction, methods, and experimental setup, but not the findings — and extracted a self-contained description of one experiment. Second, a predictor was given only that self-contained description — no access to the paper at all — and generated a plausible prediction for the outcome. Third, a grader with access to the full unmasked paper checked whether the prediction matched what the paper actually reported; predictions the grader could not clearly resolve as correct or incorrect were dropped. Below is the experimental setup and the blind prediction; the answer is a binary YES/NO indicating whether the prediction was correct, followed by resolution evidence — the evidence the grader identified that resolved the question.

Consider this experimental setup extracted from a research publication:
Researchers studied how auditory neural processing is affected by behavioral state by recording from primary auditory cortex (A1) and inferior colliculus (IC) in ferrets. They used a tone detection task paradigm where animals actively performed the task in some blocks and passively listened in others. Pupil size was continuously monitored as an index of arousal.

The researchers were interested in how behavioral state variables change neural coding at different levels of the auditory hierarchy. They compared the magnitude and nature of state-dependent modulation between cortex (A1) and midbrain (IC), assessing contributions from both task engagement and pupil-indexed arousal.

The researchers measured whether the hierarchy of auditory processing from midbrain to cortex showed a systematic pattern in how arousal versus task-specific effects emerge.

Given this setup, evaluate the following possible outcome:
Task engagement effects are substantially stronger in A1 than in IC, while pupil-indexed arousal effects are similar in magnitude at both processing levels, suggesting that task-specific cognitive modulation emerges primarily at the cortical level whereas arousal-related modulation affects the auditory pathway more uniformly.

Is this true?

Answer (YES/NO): NO